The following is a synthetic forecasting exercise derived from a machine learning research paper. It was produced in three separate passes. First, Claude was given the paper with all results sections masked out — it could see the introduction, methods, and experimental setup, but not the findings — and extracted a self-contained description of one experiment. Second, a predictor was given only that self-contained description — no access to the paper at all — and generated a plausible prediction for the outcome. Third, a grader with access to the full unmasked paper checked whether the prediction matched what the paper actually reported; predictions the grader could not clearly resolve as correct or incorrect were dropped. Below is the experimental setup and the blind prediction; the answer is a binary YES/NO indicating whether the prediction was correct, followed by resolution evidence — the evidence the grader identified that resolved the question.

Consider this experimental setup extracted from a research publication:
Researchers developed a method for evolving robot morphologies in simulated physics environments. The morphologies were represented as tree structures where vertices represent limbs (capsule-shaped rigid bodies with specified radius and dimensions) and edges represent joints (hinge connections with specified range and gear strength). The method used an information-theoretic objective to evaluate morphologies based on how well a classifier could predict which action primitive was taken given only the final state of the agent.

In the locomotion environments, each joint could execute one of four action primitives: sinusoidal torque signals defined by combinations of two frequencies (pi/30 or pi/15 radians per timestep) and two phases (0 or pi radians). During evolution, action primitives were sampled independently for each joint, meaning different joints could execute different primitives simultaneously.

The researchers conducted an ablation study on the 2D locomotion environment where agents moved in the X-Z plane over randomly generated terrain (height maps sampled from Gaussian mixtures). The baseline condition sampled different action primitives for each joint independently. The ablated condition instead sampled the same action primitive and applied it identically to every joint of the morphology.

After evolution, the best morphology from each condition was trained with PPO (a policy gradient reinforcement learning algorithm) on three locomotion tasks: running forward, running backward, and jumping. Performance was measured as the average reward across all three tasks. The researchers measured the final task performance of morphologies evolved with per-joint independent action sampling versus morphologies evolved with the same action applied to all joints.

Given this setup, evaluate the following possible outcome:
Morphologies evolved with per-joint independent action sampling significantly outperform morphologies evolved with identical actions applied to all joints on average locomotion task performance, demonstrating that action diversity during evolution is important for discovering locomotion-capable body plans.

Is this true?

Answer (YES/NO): YES